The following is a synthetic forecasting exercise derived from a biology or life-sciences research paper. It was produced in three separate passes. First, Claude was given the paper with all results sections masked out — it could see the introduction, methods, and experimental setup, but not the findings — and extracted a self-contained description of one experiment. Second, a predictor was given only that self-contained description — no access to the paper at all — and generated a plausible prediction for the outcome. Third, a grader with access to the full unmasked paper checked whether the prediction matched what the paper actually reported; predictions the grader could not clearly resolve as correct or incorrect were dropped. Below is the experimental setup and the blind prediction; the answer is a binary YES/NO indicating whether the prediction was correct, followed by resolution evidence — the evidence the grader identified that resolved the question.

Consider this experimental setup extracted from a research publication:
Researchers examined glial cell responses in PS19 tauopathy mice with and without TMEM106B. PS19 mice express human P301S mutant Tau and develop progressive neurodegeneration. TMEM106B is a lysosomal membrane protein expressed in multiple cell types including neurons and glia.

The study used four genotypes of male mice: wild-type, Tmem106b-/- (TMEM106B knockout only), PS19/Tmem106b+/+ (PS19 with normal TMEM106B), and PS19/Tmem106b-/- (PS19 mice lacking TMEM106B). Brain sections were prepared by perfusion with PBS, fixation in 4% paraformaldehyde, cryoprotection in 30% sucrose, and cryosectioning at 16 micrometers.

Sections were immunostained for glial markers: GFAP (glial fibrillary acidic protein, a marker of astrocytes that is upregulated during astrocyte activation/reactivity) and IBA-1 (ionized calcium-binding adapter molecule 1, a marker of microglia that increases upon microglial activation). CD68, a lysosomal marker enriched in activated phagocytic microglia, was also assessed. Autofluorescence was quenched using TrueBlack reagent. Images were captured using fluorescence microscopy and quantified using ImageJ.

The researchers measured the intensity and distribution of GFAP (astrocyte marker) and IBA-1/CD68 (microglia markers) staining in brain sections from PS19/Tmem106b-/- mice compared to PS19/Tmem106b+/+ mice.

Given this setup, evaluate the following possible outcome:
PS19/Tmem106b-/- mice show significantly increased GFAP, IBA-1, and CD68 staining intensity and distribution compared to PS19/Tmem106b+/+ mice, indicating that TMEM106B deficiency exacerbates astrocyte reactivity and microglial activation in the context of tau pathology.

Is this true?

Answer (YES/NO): YES